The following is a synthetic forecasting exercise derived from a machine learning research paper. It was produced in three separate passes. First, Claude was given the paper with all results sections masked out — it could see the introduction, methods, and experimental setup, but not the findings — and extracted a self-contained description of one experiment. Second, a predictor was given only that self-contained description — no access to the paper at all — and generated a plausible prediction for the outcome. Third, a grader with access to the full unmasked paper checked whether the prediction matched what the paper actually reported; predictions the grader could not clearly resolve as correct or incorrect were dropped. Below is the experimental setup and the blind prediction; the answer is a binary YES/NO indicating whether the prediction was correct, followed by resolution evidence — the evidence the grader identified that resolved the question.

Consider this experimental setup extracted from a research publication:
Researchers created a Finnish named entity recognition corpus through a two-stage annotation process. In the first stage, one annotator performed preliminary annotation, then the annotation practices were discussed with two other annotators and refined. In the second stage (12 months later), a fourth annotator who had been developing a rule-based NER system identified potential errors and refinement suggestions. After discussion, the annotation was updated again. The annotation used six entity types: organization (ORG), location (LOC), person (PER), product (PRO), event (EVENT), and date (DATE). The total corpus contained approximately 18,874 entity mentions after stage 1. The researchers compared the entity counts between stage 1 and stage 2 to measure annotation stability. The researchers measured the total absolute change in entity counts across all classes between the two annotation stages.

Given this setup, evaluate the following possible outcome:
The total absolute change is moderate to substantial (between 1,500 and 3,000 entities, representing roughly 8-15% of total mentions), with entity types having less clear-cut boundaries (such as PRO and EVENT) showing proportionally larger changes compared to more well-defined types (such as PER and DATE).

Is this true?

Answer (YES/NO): NO